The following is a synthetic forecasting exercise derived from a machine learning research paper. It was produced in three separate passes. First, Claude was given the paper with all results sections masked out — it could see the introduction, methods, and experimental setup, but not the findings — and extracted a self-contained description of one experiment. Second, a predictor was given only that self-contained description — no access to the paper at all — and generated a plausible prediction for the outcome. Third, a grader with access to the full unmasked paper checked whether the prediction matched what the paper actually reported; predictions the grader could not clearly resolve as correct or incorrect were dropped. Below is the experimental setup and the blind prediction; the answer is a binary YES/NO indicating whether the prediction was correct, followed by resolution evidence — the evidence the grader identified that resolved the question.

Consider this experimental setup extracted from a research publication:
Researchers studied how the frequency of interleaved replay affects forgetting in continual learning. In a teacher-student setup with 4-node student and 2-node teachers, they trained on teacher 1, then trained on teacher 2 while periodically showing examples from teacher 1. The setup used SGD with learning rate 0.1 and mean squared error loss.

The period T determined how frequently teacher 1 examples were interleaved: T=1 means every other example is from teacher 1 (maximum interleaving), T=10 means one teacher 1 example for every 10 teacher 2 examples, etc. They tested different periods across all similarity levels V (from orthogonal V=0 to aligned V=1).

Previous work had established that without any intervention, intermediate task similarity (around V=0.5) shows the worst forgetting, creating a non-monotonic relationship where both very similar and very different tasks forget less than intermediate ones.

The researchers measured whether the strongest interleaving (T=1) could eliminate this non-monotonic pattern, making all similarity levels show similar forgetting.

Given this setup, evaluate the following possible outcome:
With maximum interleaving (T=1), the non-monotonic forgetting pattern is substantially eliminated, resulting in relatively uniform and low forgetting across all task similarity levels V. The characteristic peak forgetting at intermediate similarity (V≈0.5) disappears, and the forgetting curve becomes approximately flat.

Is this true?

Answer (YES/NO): NO